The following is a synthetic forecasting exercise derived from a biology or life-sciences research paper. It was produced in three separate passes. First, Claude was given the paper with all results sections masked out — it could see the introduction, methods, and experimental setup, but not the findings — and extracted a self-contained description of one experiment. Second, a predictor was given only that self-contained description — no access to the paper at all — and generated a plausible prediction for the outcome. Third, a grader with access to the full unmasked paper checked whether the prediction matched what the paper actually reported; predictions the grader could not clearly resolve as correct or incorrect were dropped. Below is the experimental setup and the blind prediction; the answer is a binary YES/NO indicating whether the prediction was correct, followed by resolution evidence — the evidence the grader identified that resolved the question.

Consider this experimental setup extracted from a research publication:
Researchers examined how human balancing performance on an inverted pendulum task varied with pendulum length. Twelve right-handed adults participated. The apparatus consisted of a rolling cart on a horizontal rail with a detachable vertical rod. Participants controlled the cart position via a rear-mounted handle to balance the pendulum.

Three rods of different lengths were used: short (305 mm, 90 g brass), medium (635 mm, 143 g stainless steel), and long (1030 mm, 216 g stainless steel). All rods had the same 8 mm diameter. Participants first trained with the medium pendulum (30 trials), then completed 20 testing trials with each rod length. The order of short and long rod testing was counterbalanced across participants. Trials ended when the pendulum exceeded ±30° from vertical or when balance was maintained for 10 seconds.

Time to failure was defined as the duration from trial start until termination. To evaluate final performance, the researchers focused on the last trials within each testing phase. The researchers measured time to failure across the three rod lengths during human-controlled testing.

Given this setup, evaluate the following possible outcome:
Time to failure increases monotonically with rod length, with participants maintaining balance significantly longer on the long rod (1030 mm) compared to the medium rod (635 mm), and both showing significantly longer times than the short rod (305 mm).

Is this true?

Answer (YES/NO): NO